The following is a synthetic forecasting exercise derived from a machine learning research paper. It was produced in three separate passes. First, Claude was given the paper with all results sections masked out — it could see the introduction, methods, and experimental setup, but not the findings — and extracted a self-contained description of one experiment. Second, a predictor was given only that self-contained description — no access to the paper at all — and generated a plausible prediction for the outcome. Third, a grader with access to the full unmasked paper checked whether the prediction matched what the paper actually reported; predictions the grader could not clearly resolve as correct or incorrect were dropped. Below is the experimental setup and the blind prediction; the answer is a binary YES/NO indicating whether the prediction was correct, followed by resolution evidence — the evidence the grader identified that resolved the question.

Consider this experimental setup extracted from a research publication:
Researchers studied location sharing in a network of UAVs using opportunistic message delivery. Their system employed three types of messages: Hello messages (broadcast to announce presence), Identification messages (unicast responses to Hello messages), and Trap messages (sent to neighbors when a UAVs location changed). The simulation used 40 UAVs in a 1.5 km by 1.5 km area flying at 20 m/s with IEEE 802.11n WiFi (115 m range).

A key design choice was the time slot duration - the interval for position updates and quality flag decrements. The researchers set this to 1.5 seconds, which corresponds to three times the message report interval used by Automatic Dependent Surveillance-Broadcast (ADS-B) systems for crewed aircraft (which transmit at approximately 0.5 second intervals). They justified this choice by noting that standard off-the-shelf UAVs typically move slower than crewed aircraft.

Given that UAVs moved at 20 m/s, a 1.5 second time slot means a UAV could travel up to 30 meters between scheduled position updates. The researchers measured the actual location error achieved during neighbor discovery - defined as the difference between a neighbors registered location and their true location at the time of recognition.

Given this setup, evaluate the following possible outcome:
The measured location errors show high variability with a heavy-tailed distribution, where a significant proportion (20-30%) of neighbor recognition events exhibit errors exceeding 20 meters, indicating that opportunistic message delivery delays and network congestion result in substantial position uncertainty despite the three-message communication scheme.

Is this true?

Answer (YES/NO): NO